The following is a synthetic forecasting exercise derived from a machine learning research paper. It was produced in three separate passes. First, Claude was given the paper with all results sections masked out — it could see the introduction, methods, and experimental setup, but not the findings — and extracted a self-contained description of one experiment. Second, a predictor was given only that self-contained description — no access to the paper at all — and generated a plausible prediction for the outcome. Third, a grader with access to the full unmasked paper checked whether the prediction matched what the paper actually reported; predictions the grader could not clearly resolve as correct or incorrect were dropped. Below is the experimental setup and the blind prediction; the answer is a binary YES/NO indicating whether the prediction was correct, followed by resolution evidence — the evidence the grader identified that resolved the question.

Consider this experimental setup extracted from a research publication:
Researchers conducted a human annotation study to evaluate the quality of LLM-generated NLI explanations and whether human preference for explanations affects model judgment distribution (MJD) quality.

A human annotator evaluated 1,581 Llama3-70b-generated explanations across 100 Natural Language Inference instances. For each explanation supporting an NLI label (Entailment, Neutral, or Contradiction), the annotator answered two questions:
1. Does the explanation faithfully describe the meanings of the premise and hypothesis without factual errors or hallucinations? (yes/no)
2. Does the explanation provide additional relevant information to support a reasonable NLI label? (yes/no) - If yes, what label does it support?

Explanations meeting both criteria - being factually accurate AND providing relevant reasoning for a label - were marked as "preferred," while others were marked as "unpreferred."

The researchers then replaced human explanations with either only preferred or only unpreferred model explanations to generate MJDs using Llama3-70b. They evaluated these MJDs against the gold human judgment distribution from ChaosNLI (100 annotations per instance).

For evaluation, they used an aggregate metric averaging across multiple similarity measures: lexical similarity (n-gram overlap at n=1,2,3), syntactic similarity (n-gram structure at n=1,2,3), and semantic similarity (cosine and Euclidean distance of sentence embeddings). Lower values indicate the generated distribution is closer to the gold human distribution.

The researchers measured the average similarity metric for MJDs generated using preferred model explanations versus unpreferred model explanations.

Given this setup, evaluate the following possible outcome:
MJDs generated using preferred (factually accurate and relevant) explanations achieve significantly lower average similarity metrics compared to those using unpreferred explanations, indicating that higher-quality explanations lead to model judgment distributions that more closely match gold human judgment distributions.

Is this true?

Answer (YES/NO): NO